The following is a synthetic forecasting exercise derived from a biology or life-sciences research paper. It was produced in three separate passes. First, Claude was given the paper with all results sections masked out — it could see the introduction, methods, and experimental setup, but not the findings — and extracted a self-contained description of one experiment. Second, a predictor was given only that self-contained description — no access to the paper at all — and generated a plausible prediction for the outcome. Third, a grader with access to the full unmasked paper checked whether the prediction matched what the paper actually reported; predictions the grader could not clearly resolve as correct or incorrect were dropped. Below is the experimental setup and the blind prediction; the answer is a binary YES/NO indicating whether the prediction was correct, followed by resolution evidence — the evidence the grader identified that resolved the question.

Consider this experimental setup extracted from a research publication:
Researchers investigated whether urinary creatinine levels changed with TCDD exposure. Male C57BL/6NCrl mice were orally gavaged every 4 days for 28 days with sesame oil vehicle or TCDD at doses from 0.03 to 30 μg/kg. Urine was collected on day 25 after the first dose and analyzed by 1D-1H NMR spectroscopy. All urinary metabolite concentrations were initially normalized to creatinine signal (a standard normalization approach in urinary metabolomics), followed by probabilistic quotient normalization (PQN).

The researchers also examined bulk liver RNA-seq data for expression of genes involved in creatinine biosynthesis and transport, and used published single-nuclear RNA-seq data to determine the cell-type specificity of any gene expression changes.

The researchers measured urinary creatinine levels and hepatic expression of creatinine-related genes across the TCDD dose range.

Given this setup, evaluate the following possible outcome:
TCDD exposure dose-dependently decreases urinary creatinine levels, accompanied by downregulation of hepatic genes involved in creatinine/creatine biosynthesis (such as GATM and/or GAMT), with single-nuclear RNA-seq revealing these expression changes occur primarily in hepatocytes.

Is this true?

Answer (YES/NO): NO